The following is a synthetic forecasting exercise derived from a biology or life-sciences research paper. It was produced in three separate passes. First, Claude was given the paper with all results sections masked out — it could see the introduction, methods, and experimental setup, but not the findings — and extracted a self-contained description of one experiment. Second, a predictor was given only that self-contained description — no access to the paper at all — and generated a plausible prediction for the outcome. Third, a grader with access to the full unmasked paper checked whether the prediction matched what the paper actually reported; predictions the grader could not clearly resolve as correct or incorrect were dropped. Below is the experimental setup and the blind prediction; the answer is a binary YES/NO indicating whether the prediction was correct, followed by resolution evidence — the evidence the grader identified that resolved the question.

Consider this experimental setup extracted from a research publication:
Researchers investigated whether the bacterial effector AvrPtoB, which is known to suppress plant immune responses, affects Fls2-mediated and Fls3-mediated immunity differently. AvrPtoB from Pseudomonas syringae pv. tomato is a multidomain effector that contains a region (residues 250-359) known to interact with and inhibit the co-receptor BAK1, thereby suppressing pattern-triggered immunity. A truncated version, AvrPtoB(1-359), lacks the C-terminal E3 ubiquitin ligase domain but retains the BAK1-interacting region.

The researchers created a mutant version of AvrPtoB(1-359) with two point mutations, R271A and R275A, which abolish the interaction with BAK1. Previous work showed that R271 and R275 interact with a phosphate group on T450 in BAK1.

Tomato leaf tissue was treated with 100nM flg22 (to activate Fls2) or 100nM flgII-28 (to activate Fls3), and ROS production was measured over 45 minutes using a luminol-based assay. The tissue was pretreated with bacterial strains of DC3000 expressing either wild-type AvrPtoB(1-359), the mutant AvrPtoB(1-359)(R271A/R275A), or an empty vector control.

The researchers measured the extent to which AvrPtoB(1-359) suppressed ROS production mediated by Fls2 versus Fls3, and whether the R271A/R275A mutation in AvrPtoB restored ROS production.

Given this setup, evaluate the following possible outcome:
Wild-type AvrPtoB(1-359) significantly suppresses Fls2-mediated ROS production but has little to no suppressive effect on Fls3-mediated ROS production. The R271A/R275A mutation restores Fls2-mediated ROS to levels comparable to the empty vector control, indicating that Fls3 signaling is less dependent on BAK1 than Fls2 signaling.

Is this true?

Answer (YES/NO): NO